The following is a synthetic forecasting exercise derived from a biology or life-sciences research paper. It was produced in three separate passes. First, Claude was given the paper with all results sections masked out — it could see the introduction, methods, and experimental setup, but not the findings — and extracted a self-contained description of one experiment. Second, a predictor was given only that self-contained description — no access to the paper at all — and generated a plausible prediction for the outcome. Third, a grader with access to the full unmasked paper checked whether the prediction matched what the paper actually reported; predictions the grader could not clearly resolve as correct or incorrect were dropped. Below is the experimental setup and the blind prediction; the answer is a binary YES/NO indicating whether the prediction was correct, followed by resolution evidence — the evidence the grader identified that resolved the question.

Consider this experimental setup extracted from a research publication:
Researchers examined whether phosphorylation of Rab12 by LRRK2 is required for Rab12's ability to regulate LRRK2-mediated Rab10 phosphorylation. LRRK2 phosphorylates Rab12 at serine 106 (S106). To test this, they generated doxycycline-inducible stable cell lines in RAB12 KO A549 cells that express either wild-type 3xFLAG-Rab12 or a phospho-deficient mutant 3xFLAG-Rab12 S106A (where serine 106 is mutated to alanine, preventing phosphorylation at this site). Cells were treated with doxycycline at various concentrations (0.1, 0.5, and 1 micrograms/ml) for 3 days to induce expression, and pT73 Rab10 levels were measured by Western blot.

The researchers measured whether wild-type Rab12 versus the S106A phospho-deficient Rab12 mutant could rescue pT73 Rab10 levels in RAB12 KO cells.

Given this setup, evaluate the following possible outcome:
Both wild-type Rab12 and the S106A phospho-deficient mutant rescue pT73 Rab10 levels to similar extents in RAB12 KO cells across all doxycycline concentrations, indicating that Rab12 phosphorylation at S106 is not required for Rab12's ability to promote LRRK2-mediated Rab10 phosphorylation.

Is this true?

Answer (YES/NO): YES